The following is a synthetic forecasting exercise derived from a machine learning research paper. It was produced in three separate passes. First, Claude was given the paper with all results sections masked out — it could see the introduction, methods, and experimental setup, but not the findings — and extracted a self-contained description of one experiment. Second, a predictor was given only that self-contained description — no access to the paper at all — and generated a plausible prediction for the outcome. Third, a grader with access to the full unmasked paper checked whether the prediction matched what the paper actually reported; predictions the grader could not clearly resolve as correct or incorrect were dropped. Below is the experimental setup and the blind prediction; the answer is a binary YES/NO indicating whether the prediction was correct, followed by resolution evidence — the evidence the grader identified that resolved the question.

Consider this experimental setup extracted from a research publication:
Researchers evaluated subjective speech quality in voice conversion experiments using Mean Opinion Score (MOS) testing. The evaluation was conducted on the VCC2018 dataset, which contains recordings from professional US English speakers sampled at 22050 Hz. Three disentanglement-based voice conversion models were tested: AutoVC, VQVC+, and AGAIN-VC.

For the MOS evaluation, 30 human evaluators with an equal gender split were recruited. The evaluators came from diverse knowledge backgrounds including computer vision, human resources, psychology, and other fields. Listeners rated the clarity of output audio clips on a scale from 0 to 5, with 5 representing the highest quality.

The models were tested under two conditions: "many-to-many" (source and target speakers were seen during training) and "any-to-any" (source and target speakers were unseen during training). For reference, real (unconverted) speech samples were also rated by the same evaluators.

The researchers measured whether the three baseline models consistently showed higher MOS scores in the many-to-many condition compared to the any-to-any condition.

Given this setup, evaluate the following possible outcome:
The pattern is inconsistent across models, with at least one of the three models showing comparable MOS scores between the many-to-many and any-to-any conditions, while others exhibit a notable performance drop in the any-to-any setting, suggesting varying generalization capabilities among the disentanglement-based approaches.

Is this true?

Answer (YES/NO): YES